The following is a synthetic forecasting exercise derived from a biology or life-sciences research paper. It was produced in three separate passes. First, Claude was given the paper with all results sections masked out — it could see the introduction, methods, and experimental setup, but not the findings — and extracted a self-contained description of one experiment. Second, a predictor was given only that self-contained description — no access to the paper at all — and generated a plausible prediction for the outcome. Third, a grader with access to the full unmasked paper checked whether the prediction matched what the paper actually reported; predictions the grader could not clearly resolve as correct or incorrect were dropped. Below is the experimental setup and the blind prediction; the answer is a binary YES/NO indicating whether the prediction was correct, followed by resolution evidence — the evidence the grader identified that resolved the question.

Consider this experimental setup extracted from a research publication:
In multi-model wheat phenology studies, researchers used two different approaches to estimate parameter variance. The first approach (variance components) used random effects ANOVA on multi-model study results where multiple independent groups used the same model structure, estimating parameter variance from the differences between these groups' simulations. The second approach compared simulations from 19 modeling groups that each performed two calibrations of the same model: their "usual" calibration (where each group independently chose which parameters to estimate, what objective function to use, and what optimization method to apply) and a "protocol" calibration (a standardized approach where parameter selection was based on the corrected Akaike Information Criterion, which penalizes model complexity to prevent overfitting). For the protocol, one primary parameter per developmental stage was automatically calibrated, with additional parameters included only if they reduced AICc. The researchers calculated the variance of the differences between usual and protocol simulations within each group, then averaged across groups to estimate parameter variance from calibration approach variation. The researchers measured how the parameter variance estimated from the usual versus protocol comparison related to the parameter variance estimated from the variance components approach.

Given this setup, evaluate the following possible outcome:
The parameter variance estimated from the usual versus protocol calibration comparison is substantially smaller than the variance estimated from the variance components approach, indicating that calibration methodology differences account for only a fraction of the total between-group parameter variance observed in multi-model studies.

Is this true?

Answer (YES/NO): NO